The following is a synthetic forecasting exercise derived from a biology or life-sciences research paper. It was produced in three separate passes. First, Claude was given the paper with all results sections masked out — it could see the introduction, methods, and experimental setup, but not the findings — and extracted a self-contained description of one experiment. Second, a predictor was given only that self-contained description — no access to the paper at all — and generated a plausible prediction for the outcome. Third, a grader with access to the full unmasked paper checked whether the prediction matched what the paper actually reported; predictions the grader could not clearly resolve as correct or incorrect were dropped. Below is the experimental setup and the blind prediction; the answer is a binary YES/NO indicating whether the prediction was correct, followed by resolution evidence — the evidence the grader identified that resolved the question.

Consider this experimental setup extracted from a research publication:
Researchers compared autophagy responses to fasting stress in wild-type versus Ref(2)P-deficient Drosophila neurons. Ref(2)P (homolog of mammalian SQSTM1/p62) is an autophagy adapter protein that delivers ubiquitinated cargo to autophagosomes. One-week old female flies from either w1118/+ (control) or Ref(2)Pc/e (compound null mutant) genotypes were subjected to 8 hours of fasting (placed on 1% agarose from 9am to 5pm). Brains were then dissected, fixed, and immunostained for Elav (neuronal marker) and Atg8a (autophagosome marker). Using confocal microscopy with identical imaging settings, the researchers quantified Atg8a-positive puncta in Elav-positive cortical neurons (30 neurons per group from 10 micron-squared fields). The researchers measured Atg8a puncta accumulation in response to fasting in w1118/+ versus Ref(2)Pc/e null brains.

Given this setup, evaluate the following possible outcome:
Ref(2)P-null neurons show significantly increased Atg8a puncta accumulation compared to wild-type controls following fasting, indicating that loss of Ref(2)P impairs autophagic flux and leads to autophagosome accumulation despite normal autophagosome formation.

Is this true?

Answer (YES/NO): NO